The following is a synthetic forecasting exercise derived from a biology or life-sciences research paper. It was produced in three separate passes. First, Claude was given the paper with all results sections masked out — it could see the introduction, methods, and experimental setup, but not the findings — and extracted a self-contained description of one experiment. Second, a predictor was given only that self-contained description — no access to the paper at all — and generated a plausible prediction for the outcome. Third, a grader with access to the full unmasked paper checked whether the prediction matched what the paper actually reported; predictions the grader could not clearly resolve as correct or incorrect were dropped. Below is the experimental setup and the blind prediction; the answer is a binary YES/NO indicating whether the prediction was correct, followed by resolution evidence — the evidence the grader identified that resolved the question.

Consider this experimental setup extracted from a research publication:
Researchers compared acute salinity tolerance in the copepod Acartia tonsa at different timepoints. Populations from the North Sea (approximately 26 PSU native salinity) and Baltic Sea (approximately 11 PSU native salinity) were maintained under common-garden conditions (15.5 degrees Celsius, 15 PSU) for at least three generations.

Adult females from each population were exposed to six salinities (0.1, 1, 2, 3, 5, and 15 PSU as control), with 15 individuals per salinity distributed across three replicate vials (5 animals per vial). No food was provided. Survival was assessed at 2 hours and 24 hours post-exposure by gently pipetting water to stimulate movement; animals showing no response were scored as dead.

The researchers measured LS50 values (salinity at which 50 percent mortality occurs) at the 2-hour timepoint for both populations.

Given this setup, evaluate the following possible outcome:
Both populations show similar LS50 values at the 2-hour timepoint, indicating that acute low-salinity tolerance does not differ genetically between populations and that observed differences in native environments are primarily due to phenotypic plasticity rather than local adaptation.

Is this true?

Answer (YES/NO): NO